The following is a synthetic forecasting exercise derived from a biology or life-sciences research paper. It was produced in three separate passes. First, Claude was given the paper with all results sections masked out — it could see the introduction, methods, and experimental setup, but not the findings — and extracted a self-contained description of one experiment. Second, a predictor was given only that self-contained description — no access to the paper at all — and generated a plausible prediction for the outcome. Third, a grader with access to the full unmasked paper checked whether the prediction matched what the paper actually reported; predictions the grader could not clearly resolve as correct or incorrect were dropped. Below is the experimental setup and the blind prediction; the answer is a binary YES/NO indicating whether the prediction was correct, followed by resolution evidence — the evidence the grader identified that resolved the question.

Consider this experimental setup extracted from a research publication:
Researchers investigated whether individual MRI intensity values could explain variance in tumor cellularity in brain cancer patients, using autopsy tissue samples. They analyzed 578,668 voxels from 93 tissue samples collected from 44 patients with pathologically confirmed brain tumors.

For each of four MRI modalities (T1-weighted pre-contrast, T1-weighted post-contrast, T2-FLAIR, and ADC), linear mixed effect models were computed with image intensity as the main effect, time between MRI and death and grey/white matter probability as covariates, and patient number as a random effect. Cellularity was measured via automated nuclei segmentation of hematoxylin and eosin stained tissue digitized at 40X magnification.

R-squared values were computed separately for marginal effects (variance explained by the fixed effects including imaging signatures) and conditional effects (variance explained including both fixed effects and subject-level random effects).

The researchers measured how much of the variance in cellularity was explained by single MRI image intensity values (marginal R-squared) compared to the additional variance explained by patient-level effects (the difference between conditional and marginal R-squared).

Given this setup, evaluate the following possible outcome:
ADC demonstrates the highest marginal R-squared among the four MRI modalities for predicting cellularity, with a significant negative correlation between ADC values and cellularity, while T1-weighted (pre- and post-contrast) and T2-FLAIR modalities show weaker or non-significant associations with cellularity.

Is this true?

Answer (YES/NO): NO